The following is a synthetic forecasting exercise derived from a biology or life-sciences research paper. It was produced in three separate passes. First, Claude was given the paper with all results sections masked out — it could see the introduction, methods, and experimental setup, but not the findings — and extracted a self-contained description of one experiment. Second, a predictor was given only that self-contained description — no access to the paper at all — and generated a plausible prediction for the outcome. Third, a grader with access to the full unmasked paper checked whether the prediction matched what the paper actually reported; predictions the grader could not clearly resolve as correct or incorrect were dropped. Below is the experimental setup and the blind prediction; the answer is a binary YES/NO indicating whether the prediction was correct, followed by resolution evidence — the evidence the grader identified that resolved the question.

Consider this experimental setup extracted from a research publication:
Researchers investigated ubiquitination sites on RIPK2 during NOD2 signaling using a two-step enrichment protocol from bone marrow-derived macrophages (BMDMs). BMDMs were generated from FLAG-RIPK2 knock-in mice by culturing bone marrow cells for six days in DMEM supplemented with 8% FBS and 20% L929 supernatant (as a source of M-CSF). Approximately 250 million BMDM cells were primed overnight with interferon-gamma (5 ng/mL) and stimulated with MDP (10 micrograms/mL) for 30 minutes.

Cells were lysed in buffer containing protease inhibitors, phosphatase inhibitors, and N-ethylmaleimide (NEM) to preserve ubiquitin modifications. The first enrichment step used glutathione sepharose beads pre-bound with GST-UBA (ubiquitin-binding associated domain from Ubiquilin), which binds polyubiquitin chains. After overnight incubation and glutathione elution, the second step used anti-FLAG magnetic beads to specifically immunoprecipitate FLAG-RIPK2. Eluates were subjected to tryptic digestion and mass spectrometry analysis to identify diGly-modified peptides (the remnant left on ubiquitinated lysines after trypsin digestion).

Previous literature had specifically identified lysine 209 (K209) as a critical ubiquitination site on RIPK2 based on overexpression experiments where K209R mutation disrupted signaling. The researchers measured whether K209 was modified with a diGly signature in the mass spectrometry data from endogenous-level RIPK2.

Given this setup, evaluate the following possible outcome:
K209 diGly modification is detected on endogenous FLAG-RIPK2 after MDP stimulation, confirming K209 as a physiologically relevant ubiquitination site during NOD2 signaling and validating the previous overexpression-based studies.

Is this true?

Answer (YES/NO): NO